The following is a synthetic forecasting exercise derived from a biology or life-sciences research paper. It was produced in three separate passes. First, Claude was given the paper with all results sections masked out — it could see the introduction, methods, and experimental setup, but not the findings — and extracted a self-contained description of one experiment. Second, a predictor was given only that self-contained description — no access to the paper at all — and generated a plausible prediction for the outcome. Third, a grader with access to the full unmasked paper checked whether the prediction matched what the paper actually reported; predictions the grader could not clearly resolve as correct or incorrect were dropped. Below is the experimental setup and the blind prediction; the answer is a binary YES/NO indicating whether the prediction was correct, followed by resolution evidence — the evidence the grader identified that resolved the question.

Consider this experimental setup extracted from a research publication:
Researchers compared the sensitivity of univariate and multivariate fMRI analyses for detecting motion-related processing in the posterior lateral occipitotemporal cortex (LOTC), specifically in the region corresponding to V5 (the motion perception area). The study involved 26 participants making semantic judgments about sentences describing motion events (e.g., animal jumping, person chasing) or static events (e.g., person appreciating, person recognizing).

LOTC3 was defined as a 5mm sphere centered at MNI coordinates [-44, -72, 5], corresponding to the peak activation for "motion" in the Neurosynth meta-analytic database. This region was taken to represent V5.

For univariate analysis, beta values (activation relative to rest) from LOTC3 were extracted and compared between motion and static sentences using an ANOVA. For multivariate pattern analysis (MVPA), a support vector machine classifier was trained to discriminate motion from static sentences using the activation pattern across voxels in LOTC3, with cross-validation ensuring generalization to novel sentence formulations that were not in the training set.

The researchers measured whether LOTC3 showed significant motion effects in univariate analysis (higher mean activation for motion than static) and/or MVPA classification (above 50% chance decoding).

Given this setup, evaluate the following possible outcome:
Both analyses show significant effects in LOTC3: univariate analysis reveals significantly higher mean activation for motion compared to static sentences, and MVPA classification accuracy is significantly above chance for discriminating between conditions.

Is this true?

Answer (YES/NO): NO